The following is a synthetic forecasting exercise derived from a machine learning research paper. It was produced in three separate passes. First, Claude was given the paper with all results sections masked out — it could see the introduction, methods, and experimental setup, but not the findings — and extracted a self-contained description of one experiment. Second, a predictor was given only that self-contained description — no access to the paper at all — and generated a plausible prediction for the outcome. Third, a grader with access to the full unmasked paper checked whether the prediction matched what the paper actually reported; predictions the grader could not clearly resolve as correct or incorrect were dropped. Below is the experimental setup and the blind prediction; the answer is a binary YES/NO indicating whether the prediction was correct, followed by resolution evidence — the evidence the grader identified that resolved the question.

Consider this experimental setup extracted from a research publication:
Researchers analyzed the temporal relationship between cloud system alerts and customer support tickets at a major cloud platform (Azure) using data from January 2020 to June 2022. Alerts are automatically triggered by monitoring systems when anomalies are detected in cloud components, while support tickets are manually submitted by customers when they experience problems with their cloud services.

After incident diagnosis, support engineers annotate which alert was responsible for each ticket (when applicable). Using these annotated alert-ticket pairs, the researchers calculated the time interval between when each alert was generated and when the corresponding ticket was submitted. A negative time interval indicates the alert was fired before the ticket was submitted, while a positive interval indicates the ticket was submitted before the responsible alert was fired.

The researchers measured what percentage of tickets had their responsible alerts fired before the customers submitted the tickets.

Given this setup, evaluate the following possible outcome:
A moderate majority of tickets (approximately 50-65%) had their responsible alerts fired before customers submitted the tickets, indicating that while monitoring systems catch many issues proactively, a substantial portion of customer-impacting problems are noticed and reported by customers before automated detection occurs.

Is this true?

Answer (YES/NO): NO